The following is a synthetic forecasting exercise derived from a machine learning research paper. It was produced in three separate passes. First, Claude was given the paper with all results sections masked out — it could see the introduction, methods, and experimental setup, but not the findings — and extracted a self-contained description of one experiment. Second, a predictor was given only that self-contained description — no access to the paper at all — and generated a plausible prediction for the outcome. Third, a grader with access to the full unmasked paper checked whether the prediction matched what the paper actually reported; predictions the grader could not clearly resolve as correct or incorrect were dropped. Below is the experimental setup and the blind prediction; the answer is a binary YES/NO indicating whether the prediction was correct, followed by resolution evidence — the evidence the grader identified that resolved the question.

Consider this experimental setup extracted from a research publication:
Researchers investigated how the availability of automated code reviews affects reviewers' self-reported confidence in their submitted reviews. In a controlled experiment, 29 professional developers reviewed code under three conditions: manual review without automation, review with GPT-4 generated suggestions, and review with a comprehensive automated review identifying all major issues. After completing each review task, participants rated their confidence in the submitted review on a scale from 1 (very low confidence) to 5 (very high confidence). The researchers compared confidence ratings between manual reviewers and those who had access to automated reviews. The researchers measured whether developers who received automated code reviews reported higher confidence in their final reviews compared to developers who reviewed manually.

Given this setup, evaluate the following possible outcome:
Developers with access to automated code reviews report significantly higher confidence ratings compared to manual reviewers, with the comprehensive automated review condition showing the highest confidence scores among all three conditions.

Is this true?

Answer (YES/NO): NO